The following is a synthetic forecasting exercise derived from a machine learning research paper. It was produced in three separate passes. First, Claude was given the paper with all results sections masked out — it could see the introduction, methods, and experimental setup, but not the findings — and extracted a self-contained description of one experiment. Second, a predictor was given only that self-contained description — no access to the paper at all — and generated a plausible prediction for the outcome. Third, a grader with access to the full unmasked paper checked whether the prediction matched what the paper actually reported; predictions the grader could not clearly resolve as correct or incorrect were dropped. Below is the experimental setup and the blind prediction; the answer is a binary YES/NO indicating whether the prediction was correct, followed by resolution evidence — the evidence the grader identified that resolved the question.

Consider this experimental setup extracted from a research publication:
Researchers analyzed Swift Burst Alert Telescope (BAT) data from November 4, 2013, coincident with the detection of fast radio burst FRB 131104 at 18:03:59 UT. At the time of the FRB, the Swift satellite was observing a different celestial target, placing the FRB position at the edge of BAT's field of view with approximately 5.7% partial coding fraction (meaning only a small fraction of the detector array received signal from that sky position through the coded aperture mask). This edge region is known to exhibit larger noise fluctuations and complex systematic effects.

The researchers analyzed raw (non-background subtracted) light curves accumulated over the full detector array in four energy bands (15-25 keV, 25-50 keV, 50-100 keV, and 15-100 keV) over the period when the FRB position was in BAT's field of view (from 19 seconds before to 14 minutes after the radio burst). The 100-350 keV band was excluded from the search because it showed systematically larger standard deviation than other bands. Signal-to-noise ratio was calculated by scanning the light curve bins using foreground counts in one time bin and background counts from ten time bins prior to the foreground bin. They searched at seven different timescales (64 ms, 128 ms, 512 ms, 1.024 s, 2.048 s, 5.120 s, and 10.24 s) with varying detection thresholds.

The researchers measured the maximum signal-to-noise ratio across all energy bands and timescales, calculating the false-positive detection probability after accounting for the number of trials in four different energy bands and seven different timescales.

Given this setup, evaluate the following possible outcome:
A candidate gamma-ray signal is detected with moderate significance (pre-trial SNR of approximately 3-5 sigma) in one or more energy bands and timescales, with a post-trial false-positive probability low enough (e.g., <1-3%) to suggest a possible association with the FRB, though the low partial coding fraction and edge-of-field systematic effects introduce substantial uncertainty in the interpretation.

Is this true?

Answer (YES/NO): NO